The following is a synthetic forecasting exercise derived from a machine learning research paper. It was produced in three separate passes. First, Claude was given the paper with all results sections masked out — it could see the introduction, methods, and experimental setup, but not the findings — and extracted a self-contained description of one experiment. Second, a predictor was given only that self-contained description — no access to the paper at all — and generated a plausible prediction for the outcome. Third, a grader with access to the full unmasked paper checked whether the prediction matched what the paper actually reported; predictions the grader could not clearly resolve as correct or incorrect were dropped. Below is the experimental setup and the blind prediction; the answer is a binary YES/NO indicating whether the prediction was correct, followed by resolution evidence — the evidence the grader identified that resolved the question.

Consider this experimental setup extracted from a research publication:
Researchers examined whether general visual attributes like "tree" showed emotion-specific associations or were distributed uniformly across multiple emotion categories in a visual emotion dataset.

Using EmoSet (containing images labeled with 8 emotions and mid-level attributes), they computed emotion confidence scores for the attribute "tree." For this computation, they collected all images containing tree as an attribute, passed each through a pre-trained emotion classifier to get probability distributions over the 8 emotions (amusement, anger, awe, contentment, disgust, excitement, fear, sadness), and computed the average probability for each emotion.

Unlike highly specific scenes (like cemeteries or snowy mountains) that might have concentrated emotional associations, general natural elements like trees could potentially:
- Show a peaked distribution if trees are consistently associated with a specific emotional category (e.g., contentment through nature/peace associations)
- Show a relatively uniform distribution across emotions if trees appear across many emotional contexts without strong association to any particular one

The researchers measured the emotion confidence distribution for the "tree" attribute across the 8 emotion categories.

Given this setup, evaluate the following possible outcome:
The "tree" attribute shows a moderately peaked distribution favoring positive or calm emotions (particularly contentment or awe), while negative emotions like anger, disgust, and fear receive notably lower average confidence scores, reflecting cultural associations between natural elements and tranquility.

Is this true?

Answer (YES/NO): NO